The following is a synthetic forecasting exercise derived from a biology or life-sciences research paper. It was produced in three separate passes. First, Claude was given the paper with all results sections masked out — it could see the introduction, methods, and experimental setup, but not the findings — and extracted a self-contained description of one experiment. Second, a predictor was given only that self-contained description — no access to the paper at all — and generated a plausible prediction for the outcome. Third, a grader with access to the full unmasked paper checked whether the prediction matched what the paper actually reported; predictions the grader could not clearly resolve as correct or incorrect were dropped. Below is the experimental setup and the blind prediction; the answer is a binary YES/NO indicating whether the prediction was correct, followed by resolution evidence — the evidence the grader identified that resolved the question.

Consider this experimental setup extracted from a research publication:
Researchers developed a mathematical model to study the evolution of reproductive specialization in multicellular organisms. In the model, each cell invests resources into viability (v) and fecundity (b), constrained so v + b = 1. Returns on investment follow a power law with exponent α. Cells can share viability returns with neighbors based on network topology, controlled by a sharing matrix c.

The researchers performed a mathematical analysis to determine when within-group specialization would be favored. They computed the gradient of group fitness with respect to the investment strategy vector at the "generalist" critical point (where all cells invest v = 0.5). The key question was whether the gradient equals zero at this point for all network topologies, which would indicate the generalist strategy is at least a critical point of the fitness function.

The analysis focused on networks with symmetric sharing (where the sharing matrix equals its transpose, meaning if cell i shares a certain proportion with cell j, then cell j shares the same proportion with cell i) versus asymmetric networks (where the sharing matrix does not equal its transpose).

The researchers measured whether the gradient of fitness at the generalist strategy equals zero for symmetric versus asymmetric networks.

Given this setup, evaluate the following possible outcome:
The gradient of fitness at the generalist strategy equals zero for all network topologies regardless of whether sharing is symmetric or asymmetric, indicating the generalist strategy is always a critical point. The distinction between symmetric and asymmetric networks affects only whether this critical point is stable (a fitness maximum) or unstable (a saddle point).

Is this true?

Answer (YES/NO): NO